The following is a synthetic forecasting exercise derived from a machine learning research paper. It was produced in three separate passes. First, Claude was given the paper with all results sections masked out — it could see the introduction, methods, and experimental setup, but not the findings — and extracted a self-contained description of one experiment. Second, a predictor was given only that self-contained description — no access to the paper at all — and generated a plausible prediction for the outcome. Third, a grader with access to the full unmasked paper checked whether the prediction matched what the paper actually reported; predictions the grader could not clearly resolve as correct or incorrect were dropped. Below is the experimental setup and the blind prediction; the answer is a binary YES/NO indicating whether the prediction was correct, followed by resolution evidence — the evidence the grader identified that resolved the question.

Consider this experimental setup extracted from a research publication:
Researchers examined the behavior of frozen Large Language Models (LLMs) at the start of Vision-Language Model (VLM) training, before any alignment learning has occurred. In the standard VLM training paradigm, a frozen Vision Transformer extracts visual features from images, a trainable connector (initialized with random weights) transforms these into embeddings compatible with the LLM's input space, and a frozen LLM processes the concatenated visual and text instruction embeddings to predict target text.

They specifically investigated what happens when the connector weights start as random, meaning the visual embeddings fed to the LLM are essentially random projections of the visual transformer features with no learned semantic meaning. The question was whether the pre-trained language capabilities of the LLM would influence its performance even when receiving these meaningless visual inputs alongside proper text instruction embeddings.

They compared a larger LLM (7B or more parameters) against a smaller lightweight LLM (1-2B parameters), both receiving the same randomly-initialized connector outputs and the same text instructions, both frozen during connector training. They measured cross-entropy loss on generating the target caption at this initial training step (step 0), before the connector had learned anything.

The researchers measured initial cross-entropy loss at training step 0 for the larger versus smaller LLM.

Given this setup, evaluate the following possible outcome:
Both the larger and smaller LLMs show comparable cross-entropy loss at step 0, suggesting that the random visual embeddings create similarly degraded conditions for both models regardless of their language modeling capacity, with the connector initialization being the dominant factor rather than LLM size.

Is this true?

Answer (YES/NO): NO